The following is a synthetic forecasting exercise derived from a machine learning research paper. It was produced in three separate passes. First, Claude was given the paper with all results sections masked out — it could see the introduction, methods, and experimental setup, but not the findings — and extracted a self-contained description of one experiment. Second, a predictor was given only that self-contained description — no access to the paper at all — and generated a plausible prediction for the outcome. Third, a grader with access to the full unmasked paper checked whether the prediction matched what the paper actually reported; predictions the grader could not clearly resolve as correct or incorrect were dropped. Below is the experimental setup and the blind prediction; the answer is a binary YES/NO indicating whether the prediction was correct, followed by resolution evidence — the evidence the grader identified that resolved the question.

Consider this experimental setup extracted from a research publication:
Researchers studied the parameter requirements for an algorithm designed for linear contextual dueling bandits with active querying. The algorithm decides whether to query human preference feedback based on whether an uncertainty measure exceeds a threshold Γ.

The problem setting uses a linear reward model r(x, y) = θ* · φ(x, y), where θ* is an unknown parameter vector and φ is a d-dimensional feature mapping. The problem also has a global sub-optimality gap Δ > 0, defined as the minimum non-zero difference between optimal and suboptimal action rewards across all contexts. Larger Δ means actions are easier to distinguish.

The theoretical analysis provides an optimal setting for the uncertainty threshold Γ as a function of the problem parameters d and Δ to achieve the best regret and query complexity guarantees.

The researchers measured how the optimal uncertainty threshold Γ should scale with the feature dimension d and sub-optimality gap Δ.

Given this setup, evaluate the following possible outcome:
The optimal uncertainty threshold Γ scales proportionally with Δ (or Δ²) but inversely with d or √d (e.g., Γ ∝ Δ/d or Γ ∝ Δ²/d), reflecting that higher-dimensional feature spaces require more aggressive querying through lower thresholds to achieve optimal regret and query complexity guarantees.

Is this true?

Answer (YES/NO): YES